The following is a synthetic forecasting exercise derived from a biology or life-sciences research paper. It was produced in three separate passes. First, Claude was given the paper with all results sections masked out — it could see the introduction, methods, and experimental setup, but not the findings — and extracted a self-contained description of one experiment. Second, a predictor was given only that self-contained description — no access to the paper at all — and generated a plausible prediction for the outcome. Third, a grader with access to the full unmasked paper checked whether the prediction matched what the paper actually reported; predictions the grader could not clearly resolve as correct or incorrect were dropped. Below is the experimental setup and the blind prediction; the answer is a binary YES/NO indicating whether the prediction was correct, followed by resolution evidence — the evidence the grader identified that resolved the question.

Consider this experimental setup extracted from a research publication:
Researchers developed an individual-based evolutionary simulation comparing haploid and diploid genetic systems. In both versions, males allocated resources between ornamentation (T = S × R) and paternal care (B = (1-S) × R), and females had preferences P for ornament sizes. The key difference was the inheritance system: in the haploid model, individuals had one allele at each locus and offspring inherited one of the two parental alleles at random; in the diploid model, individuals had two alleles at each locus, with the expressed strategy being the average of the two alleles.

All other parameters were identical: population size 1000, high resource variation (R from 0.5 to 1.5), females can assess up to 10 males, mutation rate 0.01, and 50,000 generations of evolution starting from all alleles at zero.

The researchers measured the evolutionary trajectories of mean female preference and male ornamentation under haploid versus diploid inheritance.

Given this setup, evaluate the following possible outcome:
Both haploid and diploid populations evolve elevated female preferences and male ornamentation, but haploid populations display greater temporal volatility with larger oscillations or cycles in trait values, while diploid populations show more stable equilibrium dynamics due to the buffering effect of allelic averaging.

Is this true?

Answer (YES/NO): NO